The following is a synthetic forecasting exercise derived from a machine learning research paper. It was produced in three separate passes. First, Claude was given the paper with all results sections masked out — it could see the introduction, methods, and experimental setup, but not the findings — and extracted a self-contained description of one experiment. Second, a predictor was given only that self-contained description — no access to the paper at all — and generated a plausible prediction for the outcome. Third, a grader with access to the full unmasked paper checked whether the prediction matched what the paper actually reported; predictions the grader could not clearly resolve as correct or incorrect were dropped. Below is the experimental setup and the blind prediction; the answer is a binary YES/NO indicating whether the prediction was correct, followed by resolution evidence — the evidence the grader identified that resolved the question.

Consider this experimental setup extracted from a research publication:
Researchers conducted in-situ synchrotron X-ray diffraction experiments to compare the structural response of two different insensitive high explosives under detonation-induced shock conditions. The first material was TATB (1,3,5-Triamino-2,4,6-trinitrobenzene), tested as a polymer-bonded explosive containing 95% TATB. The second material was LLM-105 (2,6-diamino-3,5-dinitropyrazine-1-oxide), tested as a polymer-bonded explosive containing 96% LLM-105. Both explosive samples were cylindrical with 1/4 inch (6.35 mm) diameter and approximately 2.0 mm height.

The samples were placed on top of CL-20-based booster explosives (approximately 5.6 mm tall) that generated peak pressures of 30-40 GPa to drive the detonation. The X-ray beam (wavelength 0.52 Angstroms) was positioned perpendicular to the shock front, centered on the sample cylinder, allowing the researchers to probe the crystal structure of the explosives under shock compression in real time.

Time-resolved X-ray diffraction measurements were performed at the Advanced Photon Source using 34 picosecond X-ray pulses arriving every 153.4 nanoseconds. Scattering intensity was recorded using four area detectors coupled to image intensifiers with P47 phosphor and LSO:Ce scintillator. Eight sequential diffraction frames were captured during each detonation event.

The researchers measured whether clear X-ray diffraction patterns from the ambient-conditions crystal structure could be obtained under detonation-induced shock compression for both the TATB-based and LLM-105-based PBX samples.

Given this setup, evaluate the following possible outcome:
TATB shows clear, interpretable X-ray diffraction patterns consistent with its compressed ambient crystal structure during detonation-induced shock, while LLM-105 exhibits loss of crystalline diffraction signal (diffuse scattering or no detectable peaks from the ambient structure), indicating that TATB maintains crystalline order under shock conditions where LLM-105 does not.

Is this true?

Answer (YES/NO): YES